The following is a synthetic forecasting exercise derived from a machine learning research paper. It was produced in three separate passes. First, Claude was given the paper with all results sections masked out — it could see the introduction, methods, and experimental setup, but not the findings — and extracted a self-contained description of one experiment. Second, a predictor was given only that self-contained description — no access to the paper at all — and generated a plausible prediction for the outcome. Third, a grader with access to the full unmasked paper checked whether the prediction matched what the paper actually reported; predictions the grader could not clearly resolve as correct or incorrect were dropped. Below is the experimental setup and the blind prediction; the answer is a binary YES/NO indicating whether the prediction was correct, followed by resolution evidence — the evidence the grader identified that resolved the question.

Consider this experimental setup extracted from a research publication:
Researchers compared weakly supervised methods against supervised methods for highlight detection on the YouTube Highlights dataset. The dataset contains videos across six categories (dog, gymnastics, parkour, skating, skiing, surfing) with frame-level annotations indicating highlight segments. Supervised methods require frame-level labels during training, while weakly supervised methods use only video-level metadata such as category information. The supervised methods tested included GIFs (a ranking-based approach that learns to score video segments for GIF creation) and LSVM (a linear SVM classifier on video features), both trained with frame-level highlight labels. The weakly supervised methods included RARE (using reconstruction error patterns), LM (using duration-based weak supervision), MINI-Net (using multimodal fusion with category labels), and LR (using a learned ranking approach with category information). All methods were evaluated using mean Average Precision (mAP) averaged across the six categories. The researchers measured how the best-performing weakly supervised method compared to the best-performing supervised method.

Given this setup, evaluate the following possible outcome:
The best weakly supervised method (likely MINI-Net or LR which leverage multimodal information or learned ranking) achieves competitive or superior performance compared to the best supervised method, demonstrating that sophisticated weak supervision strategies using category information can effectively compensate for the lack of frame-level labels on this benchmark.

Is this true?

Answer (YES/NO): YES